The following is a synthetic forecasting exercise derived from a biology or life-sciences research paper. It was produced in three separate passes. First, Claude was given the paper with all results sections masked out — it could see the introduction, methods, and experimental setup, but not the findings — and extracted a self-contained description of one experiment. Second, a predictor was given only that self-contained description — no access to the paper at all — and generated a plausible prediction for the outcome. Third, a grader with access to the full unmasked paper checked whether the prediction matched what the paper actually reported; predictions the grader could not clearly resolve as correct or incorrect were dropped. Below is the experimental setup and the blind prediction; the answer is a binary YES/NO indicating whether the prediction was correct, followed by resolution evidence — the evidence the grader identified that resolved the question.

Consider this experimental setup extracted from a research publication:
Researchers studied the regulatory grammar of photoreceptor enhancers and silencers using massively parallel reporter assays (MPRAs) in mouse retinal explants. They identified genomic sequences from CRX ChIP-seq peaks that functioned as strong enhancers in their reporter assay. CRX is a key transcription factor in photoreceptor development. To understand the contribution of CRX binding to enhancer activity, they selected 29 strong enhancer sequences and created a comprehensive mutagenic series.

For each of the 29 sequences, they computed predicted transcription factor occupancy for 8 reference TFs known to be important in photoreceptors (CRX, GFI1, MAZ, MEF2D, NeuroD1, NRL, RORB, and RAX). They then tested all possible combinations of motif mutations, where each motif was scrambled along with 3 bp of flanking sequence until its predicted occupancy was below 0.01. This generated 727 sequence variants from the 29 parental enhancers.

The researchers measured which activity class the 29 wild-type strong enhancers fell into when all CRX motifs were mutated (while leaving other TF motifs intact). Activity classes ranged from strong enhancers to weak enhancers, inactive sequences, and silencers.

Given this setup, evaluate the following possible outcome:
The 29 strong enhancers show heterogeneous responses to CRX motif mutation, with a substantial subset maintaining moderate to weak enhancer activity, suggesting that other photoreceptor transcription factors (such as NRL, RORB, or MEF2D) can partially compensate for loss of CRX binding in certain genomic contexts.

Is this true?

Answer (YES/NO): NO